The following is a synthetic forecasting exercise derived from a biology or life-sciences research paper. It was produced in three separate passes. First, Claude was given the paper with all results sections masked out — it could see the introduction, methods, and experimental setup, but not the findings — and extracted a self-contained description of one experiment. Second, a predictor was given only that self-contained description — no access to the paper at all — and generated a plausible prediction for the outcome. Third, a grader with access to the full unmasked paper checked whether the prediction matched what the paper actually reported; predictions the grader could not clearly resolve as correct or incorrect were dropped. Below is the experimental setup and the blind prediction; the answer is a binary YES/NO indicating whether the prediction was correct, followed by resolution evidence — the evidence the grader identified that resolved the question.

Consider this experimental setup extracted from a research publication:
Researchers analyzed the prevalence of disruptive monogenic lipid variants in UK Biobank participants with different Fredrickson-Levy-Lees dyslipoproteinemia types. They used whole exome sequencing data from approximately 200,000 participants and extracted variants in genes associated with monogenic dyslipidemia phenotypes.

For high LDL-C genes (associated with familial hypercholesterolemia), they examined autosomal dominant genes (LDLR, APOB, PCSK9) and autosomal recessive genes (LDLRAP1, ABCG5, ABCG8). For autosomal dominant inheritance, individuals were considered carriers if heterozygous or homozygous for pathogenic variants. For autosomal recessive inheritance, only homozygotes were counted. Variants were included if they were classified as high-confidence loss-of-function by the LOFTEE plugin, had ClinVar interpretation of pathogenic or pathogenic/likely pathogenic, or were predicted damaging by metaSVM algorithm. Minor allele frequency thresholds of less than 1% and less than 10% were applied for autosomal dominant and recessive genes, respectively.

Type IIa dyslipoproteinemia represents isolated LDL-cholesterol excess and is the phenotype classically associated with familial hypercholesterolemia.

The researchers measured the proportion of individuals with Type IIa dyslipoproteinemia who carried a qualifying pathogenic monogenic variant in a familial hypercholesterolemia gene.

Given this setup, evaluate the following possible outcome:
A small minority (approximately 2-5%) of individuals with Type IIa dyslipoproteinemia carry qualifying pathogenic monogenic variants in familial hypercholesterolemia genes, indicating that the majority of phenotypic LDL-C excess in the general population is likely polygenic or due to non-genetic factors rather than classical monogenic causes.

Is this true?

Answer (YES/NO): YES